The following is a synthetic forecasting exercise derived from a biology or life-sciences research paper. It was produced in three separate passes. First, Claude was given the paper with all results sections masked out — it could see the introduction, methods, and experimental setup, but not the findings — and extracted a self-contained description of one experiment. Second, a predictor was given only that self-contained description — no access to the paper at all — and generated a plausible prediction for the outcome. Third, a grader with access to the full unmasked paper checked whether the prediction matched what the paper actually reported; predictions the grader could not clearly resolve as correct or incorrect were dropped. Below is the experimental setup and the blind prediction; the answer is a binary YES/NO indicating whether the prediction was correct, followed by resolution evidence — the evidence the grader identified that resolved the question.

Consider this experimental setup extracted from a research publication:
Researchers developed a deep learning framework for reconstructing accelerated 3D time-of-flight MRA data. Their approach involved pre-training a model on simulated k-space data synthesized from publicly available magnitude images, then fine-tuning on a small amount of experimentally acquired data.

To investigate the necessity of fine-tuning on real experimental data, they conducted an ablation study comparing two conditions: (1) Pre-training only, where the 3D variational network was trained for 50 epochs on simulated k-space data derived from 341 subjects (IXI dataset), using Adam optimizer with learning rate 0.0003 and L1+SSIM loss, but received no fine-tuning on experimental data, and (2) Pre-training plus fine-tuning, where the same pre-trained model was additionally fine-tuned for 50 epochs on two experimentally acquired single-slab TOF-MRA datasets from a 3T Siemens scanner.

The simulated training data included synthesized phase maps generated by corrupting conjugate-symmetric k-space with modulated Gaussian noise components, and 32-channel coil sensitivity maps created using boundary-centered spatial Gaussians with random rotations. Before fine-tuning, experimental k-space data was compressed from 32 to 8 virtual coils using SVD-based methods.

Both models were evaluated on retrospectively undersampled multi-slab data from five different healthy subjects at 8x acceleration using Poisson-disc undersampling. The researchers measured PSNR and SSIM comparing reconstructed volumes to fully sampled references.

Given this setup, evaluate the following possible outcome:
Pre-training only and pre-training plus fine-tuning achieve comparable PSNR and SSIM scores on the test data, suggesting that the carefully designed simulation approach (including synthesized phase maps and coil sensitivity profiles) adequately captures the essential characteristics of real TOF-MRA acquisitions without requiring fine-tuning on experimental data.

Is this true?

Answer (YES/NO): NO